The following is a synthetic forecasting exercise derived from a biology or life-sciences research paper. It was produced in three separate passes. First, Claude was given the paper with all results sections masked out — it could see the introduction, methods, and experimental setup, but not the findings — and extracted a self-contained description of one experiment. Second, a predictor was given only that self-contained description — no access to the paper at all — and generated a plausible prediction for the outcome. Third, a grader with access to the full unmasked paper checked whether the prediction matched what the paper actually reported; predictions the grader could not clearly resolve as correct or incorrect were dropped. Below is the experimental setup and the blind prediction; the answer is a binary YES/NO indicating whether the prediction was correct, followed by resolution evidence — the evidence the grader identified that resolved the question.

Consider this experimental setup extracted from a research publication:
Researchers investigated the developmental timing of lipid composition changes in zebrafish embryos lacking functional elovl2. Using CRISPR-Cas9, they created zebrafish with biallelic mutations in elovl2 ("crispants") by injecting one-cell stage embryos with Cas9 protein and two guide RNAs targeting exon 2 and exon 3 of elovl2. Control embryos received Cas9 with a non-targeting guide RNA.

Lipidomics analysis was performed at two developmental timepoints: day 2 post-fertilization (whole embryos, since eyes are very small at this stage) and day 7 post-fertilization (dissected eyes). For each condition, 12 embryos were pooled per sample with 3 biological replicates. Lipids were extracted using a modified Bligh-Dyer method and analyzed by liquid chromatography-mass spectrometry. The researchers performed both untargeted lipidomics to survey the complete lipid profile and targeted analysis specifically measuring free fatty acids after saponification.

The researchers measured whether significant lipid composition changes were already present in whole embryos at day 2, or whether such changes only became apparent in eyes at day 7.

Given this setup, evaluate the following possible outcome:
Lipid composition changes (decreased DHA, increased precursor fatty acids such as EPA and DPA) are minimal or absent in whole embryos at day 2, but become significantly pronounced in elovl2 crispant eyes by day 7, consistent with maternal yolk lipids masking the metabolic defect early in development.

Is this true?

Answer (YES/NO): NO